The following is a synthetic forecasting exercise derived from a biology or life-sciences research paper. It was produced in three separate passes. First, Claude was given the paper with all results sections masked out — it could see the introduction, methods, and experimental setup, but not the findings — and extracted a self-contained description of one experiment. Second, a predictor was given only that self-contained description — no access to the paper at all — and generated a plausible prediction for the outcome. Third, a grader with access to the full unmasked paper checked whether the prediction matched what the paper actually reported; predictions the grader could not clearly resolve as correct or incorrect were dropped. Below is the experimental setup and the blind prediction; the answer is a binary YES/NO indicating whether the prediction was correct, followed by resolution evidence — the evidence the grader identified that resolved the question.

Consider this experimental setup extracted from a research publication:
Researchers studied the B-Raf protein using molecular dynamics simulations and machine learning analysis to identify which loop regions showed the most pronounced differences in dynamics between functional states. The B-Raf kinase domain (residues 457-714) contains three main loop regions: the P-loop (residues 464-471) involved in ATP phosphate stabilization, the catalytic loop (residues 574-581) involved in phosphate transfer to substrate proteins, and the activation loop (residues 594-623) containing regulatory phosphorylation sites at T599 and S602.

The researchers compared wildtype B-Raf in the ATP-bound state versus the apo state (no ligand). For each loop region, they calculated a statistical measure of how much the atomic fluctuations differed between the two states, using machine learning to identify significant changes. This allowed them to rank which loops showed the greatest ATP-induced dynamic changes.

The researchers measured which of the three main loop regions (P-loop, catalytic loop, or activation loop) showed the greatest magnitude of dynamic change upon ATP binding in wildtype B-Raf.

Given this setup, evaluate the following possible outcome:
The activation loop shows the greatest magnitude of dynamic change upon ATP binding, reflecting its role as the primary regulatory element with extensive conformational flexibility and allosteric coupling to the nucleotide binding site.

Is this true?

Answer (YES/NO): YES